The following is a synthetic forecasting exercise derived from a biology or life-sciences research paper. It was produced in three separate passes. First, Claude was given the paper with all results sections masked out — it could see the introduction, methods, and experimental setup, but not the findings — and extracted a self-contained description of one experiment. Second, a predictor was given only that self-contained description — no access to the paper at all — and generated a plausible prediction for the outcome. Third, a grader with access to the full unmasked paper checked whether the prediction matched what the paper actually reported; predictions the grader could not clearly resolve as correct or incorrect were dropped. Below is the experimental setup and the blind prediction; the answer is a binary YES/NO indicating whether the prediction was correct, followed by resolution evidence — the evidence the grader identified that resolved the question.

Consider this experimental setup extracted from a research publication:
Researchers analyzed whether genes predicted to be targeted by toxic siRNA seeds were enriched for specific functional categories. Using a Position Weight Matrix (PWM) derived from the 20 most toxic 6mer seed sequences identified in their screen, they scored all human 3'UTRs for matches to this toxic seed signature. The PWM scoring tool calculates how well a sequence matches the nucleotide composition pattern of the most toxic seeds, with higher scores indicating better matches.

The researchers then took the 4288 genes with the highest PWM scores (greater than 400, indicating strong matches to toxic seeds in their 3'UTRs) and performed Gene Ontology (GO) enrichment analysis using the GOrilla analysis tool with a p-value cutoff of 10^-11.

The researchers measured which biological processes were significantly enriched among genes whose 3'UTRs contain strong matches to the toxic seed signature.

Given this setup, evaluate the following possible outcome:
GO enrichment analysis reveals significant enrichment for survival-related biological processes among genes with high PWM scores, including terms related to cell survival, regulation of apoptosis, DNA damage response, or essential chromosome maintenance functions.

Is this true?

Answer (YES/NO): NO